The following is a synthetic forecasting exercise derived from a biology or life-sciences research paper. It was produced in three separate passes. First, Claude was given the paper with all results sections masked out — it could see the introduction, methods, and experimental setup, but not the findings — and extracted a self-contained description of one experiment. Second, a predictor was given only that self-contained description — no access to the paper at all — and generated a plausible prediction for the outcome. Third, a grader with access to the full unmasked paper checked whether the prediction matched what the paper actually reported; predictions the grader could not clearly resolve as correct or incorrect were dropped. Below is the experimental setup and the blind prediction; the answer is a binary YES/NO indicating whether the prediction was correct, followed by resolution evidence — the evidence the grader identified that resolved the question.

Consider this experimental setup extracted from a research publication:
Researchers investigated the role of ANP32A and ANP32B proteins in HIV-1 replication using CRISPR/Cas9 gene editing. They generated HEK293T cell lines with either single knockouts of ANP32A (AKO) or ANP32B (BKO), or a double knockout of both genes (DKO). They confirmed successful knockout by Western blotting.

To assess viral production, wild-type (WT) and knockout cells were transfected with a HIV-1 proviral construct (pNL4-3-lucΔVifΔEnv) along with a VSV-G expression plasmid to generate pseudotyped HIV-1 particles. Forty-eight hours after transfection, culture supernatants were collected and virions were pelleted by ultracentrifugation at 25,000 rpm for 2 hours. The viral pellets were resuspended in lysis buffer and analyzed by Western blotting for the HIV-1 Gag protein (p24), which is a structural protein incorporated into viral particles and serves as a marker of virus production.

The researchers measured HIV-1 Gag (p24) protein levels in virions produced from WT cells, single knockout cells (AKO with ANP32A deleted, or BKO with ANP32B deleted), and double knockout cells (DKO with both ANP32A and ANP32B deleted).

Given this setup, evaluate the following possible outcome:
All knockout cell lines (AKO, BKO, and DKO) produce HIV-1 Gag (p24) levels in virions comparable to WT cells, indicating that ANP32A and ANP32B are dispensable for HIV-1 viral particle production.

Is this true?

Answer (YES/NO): NO